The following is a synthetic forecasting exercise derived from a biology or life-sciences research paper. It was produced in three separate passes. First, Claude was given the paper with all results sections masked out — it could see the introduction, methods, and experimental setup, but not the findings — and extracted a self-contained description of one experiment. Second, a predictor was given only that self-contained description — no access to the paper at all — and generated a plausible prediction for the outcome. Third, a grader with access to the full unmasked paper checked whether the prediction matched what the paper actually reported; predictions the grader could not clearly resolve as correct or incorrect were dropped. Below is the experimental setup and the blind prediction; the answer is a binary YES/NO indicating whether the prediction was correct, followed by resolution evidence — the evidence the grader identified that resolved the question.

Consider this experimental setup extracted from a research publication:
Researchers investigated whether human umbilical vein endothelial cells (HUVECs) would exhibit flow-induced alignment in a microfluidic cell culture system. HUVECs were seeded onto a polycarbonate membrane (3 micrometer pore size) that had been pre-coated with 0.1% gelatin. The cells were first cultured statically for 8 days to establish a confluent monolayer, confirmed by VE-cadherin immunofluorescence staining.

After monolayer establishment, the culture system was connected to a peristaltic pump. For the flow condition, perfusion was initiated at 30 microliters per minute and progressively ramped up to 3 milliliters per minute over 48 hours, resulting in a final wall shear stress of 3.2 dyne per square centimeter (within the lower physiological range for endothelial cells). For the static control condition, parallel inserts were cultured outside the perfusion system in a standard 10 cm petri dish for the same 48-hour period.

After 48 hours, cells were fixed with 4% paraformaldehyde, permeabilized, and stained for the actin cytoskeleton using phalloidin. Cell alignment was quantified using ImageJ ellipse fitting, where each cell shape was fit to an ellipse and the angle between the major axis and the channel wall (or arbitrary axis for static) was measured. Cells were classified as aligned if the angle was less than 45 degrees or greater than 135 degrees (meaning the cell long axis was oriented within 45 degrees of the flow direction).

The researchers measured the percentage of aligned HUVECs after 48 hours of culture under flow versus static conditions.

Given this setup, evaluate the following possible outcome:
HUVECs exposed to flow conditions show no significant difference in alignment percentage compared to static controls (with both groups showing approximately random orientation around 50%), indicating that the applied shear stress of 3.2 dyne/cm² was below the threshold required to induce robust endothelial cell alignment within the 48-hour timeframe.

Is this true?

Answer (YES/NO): NO